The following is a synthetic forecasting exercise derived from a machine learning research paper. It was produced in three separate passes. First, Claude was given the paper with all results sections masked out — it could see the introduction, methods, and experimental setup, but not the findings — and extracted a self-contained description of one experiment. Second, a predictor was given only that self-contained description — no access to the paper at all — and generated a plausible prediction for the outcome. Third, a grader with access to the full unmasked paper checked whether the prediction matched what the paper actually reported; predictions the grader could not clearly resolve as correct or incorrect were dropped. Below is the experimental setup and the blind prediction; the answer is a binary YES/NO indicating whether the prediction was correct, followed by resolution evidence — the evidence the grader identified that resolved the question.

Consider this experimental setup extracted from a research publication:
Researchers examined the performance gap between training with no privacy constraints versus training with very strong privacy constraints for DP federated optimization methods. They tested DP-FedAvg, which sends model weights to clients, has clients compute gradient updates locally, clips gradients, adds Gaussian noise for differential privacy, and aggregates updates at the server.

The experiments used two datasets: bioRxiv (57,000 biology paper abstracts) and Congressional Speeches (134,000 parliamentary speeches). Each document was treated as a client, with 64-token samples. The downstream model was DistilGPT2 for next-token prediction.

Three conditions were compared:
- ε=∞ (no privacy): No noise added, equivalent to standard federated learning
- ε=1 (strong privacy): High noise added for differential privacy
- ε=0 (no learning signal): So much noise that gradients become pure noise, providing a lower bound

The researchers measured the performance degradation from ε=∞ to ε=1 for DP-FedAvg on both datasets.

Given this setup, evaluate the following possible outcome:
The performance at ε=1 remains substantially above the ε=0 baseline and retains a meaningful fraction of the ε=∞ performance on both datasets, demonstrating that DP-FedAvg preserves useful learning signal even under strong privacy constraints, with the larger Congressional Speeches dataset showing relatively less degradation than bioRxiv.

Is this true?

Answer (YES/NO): NO